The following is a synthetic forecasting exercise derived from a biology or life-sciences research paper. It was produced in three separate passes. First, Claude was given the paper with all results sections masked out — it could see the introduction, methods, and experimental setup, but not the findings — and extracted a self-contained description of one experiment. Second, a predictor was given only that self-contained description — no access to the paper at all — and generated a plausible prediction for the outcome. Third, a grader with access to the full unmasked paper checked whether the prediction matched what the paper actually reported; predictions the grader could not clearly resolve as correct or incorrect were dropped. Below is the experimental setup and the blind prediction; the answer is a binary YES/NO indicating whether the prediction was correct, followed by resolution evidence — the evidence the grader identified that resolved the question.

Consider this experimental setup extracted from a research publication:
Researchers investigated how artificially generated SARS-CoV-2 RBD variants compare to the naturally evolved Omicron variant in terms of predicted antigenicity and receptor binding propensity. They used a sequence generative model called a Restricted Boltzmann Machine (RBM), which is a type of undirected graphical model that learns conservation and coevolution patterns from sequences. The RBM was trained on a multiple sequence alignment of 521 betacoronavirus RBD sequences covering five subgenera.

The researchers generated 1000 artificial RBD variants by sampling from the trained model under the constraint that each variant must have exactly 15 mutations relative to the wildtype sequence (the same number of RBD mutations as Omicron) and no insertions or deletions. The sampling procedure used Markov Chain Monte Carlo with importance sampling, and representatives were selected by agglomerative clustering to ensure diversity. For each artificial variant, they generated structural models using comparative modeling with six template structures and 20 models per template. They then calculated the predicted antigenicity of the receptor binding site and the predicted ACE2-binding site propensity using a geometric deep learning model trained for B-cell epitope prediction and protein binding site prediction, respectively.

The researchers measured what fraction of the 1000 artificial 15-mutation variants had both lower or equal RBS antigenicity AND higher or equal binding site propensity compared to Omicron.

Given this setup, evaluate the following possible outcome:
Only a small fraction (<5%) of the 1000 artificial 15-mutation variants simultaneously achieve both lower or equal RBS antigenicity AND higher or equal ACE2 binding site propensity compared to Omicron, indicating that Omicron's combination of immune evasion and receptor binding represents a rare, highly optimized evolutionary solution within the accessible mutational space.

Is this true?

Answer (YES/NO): NO